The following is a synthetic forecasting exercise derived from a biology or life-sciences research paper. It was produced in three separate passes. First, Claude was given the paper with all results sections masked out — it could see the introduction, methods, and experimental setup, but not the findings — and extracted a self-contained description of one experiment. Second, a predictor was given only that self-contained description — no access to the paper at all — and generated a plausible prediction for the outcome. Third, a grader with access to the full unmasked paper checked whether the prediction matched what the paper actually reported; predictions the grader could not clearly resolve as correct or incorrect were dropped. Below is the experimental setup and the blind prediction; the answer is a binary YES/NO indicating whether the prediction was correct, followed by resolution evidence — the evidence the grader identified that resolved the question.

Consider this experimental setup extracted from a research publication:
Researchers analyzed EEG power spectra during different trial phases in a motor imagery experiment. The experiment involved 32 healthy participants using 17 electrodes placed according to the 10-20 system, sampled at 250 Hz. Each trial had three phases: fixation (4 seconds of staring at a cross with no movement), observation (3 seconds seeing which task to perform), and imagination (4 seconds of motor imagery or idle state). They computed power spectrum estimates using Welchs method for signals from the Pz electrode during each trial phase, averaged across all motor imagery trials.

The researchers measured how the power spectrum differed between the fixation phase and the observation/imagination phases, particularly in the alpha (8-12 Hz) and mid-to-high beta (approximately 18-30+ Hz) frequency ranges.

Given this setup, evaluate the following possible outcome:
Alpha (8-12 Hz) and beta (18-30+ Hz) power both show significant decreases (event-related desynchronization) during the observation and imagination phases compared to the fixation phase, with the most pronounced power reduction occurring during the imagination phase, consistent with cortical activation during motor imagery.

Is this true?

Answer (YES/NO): NO